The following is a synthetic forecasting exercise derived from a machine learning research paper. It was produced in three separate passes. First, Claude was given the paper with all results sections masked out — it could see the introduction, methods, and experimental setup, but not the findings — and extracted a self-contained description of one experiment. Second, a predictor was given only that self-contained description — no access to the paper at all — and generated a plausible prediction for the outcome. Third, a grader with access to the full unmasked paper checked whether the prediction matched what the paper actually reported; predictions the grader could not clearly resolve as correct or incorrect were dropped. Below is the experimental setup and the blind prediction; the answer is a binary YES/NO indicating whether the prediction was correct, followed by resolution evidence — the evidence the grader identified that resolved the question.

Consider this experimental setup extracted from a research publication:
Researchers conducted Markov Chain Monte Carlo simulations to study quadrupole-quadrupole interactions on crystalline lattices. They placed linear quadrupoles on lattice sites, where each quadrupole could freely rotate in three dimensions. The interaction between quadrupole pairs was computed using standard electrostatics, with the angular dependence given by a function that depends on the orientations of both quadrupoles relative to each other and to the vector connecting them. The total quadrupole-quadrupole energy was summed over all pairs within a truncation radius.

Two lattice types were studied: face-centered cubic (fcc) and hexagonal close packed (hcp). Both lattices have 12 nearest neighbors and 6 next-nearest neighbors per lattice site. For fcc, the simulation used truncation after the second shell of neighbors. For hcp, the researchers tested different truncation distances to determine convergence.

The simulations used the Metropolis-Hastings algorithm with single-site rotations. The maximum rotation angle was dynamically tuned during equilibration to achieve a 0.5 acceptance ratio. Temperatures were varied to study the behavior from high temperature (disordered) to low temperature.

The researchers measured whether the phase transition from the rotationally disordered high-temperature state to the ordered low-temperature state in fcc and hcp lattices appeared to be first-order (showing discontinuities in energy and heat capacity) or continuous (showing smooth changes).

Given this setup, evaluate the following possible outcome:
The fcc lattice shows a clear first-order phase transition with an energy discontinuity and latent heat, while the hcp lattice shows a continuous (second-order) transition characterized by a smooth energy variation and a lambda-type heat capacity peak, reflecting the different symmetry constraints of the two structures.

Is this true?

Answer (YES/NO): NO